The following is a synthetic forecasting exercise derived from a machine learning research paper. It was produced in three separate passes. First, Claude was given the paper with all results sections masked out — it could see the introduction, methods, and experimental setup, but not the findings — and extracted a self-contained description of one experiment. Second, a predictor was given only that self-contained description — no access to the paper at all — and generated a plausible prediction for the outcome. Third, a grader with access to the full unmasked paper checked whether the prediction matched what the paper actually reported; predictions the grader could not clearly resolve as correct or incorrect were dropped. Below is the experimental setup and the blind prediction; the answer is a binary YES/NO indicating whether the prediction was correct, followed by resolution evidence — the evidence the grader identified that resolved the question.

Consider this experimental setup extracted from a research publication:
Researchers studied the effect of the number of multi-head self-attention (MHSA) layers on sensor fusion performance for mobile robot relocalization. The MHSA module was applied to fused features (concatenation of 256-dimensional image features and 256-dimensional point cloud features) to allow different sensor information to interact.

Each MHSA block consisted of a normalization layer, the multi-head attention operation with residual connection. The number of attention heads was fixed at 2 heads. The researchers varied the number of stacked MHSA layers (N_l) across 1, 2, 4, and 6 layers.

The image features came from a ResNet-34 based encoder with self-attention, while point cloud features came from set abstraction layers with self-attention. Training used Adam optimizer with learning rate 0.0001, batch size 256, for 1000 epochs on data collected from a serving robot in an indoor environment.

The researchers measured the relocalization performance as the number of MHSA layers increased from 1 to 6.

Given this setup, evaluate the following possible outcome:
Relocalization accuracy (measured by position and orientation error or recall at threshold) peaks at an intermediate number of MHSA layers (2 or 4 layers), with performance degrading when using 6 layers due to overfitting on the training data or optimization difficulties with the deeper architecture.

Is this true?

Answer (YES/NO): NO